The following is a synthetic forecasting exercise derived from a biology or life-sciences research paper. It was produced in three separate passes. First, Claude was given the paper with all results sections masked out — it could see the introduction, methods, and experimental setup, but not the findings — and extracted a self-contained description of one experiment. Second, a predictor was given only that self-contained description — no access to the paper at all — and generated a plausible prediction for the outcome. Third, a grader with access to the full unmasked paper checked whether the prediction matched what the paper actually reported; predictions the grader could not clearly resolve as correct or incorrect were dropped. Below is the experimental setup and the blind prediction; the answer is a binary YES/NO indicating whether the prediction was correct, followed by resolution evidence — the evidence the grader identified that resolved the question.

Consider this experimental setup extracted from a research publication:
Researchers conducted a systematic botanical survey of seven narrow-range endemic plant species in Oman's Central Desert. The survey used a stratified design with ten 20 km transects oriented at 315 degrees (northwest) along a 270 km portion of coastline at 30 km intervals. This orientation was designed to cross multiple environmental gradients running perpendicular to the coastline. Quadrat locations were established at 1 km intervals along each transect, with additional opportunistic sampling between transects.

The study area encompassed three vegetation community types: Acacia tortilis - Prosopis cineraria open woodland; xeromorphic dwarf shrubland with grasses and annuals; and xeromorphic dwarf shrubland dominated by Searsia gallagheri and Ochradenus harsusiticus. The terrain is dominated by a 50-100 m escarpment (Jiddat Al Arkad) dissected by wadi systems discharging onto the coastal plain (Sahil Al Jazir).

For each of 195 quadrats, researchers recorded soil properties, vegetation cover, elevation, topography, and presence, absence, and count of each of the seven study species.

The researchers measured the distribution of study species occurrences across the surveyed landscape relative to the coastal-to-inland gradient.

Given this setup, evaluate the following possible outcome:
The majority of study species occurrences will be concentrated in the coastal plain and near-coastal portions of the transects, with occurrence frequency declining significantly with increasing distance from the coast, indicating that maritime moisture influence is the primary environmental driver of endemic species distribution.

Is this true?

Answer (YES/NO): NO